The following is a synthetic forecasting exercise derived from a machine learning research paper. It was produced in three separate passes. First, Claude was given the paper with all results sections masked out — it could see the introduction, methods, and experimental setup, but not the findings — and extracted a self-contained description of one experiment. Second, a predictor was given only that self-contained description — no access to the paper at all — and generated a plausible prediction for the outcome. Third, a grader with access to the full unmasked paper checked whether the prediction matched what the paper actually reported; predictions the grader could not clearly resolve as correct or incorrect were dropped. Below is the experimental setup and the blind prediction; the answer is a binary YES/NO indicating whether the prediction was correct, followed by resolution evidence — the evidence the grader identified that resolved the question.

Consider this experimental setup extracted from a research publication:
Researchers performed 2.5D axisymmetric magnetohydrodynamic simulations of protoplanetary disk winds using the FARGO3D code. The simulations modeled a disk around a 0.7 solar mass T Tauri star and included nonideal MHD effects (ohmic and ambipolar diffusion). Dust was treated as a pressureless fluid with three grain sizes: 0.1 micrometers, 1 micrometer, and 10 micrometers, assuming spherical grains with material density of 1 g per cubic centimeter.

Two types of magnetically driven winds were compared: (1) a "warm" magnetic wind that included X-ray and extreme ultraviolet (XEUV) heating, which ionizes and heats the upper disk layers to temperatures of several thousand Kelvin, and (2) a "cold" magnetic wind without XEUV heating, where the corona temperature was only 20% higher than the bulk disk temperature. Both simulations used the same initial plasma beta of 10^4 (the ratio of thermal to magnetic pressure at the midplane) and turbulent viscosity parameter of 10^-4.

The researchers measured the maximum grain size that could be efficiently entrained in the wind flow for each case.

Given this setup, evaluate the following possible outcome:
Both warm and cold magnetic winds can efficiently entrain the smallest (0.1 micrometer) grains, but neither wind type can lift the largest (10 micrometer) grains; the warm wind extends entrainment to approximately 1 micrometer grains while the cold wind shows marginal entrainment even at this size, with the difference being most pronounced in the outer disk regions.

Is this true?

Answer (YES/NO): NO